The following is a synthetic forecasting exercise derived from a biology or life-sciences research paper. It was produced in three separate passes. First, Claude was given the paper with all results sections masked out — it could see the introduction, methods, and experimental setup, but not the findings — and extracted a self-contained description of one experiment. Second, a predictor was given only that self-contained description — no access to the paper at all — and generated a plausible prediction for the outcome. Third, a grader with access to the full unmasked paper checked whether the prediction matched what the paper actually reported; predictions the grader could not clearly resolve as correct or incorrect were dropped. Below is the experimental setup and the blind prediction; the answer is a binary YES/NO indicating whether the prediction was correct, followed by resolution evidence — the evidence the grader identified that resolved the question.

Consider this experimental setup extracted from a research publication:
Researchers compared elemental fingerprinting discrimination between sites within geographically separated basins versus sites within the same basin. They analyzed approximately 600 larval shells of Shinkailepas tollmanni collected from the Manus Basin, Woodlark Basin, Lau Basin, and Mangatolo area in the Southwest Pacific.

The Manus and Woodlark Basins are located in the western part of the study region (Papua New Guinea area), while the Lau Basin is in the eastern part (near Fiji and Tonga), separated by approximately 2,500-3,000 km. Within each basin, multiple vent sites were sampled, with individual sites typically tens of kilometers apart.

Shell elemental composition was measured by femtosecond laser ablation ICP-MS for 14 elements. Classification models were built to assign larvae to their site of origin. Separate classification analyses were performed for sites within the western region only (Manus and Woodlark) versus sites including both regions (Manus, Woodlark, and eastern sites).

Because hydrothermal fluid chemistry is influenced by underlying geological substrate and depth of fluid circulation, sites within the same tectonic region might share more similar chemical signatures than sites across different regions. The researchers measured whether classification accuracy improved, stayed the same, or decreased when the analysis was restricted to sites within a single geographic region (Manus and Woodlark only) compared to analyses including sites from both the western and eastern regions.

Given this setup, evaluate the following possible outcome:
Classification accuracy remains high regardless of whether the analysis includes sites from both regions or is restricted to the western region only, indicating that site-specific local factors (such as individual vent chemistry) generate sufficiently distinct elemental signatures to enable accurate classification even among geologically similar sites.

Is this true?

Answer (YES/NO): NO